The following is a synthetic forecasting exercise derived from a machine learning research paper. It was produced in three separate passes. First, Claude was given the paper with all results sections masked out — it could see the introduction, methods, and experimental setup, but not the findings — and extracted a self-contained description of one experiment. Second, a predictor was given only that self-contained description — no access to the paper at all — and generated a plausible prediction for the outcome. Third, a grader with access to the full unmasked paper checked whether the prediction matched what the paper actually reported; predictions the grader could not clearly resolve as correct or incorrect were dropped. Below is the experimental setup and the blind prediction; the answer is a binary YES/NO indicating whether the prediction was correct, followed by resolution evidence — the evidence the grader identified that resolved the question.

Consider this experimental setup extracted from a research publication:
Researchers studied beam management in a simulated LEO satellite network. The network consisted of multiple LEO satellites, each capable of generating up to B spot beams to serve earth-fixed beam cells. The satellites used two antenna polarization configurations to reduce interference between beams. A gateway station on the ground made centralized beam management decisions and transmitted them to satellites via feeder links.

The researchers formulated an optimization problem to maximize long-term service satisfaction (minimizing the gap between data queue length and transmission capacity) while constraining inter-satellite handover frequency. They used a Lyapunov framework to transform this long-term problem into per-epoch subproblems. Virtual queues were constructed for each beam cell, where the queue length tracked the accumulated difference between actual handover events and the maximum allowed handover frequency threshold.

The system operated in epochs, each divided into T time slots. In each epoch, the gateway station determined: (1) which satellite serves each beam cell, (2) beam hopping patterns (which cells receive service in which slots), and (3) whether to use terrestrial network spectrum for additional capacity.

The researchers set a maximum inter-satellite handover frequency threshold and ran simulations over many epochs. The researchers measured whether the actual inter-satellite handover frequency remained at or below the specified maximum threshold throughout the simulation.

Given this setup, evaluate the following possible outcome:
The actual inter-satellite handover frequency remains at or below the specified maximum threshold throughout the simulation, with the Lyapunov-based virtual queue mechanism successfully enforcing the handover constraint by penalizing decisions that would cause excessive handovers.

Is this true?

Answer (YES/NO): YES